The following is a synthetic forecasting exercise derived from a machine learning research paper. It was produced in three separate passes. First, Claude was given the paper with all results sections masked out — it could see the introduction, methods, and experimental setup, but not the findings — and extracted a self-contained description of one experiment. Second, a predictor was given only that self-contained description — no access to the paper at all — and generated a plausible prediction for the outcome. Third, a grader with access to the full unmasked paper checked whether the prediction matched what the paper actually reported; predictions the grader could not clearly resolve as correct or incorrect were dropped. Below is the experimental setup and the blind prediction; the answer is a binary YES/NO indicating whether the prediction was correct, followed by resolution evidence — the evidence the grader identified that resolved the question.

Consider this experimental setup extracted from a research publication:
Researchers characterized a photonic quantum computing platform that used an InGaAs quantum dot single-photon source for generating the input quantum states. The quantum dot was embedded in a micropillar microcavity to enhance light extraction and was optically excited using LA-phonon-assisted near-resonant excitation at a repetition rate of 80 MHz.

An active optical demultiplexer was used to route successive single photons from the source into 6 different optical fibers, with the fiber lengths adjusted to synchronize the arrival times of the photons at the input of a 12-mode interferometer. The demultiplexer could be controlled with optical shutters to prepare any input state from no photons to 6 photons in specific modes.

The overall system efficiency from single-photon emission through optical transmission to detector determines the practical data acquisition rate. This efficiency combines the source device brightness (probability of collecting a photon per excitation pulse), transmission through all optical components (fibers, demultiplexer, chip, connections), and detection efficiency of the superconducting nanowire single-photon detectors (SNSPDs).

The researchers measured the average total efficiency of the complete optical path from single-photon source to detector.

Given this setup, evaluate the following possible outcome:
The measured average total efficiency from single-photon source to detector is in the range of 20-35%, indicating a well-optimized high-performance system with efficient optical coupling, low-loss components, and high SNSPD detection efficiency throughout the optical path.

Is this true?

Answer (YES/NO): NO